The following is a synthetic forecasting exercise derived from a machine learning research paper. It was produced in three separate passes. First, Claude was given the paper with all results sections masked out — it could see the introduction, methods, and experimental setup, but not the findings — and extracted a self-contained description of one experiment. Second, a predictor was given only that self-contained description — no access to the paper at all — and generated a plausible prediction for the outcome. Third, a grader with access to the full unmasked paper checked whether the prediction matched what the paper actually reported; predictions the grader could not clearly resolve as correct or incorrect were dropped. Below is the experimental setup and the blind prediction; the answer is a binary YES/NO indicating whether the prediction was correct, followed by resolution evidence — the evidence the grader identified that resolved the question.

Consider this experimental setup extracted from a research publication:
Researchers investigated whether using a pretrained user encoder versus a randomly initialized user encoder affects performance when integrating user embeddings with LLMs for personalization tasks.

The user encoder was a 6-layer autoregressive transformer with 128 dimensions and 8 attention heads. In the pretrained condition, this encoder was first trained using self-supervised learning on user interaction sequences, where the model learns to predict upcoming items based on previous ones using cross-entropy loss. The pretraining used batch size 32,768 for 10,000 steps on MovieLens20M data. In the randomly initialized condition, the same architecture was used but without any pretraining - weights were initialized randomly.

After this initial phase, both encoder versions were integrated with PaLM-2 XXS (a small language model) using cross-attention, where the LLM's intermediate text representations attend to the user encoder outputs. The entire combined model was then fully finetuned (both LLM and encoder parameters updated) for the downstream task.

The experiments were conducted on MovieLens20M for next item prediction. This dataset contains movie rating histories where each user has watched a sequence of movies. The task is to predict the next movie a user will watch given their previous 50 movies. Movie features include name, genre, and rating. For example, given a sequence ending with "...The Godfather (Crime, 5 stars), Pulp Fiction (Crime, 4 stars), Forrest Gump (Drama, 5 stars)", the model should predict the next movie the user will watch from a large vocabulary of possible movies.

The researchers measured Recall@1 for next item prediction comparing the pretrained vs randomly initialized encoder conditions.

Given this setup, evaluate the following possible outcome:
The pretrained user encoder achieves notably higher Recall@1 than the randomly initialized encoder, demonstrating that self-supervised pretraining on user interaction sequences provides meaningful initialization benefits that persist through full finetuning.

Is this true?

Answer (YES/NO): YES